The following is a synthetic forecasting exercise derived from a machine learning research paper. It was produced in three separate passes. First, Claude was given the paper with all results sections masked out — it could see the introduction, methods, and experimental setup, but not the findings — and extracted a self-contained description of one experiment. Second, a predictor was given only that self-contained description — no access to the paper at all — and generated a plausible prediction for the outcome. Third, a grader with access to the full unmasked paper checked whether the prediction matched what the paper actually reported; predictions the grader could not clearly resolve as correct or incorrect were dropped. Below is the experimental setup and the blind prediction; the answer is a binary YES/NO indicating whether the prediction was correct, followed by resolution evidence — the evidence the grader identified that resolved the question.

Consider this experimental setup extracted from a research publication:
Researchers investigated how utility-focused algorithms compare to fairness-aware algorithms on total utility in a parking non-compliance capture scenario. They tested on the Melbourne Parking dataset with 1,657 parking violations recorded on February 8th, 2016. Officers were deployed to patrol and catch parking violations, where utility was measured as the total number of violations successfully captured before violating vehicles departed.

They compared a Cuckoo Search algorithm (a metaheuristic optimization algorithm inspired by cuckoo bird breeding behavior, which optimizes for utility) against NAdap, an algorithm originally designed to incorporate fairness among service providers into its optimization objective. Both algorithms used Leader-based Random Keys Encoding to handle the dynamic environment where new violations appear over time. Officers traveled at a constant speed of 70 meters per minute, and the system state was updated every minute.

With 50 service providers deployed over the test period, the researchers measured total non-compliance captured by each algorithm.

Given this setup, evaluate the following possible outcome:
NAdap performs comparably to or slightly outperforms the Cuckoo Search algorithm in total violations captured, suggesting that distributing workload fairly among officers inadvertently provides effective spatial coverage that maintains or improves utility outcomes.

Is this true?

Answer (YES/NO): YES